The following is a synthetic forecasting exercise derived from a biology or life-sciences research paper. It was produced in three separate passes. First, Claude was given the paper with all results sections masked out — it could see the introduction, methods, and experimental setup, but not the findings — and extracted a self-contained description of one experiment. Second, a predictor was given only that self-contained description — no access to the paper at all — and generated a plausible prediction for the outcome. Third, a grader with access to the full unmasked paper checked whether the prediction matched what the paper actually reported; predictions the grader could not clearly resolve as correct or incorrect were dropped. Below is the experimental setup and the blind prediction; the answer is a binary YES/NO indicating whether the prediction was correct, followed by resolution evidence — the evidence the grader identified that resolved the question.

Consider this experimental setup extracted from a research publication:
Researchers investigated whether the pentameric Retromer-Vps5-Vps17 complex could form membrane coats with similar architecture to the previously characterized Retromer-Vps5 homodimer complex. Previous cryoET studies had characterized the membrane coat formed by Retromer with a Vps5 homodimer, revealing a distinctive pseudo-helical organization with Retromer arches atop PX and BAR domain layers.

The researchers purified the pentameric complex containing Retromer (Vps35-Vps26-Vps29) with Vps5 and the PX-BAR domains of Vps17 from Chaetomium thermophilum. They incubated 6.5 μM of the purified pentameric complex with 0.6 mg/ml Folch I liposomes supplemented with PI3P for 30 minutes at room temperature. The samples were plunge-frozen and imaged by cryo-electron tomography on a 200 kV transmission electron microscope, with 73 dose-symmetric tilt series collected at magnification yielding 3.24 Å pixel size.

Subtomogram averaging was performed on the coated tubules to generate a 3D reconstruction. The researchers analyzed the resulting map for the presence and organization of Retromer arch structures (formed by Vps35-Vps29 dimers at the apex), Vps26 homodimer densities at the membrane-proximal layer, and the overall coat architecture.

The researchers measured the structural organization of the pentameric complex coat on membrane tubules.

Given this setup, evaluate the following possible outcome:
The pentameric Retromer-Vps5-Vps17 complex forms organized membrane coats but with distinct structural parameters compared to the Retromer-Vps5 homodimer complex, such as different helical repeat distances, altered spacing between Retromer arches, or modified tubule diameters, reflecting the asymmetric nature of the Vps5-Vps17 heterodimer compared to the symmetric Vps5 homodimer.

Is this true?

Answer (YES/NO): NO